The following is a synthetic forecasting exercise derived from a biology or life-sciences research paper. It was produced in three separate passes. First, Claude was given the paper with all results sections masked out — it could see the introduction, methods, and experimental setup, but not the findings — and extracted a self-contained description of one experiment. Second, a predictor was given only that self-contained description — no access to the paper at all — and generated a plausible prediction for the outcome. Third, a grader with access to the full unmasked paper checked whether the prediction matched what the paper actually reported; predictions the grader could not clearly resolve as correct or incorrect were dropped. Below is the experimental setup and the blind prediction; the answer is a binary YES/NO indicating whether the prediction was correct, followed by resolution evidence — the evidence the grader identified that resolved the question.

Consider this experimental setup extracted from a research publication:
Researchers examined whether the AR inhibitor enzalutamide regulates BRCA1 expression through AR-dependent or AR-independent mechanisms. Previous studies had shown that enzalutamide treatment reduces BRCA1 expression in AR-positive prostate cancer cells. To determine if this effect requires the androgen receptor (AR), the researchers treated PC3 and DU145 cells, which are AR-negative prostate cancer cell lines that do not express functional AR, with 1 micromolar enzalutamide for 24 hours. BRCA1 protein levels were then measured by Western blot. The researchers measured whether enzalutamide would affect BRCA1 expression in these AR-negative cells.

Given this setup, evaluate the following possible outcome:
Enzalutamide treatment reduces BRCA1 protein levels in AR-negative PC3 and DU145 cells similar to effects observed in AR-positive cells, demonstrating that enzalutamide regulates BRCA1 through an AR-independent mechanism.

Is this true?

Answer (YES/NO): YES